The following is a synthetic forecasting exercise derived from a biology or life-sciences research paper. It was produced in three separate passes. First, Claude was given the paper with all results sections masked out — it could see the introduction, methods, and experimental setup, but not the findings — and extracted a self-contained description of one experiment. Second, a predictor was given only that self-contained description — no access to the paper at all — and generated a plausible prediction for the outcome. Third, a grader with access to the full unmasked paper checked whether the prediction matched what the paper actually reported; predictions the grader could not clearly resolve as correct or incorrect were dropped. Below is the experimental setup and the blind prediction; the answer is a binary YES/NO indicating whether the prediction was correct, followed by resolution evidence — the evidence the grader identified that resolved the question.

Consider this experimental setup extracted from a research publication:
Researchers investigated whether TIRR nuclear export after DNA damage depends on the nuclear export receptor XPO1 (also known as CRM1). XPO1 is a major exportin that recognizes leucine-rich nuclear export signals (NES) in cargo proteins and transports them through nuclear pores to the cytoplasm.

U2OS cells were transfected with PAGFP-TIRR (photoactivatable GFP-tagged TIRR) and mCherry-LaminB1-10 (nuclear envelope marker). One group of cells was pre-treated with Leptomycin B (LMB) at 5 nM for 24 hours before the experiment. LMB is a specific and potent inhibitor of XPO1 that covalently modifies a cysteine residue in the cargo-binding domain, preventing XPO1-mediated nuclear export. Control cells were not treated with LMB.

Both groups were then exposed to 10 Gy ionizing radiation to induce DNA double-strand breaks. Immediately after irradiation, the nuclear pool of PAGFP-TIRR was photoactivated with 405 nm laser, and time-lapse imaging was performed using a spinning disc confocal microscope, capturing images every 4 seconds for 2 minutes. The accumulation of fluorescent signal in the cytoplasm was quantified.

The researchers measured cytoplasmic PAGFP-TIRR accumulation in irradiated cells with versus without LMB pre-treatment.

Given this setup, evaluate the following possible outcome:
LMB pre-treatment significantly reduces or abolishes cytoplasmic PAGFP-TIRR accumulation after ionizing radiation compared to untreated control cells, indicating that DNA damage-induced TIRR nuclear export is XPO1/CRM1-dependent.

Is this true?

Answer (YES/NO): YES